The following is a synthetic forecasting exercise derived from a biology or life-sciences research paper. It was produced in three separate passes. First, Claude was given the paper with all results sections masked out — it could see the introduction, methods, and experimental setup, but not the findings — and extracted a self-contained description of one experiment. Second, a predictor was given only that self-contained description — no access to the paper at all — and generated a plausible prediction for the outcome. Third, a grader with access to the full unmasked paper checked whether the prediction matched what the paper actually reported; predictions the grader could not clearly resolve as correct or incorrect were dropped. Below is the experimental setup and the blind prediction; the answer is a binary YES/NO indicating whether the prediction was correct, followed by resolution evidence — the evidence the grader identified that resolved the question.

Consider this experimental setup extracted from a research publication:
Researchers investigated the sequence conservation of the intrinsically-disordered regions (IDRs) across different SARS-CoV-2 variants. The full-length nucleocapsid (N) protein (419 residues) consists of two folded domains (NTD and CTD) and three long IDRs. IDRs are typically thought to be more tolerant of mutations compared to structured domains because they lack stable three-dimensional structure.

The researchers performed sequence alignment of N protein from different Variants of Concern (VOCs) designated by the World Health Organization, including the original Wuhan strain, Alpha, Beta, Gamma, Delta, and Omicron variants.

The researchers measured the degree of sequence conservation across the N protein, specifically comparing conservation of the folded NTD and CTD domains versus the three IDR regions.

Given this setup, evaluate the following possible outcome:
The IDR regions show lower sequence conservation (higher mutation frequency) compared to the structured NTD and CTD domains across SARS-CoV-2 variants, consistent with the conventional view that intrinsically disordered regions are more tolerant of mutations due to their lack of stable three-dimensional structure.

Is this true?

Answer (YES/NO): NO